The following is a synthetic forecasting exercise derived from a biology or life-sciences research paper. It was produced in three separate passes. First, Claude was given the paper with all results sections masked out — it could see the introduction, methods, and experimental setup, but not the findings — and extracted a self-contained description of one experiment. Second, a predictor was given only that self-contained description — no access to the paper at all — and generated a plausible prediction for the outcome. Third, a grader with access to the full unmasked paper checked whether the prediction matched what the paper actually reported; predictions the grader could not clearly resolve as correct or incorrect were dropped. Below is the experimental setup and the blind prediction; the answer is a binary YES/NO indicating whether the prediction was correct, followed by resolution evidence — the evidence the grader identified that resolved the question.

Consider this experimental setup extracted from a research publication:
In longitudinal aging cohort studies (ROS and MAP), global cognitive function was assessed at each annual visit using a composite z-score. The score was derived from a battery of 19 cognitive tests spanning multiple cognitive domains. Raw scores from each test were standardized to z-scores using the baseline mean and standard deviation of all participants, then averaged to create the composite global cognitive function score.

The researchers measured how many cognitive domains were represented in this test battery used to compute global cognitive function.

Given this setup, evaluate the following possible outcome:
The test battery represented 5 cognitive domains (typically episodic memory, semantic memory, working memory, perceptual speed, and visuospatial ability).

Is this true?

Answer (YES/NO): NO